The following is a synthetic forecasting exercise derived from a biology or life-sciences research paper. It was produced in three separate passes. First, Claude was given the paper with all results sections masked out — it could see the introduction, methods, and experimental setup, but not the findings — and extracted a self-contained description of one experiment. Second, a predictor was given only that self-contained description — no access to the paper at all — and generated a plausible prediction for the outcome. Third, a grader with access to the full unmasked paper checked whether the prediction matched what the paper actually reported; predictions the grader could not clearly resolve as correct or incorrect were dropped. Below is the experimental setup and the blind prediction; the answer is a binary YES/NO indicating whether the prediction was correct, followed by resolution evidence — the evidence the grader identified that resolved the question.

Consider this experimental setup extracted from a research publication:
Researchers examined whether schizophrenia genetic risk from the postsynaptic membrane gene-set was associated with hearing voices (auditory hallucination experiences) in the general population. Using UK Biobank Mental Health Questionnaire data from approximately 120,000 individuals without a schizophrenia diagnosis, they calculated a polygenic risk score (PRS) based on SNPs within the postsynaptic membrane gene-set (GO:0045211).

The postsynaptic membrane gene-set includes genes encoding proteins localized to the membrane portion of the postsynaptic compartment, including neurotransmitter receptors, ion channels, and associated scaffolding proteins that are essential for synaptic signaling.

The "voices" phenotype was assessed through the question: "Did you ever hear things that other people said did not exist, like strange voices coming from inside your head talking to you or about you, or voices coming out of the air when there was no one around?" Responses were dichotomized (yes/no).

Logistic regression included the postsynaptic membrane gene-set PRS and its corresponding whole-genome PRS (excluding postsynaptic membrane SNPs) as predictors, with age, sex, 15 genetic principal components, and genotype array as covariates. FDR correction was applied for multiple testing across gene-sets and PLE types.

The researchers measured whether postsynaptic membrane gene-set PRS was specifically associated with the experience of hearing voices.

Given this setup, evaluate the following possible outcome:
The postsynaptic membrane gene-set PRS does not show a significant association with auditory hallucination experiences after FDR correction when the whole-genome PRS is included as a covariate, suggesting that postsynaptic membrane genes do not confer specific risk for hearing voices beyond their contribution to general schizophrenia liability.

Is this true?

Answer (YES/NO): YES